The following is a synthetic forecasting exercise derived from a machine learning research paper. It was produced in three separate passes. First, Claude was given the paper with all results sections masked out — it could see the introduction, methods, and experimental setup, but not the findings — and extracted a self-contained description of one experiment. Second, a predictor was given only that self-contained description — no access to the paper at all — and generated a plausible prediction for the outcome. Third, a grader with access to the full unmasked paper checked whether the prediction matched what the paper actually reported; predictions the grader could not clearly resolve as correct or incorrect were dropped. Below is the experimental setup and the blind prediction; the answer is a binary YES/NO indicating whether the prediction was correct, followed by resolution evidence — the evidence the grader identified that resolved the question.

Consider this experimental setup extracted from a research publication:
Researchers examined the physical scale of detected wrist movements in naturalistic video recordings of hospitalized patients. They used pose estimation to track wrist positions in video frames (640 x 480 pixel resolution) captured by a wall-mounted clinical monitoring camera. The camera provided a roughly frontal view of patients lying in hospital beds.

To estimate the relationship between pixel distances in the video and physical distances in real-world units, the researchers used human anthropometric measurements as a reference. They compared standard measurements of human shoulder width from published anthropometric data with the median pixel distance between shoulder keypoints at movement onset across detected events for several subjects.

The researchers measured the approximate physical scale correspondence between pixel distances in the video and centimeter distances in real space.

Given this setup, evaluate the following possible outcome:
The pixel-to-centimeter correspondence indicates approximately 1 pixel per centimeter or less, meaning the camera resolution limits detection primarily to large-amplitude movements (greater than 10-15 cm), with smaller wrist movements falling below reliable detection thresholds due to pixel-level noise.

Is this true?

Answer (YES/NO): NO